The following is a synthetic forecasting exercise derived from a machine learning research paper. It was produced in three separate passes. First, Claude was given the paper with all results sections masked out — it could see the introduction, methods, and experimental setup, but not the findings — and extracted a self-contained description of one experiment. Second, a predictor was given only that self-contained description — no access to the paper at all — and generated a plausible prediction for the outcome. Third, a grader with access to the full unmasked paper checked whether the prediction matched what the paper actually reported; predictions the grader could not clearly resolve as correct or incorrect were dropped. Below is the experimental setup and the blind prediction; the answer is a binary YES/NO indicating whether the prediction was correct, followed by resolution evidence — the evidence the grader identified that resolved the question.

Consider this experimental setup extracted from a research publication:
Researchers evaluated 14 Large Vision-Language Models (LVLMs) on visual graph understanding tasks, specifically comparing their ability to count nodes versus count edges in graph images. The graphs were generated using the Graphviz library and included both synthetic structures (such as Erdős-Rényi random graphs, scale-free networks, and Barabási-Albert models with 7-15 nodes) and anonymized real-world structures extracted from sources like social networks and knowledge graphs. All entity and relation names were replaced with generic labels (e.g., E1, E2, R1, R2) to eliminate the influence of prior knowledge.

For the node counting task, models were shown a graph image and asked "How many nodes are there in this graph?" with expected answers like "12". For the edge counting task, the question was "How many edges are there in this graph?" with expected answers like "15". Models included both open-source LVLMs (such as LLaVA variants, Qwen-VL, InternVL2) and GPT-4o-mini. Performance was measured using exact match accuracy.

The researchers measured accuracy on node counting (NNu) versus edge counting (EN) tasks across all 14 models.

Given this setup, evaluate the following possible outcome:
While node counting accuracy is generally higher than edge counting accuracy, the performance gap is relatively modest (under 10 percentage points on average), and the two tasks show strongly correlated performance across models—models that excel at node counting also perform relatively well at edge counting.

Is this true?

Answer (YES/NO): NO